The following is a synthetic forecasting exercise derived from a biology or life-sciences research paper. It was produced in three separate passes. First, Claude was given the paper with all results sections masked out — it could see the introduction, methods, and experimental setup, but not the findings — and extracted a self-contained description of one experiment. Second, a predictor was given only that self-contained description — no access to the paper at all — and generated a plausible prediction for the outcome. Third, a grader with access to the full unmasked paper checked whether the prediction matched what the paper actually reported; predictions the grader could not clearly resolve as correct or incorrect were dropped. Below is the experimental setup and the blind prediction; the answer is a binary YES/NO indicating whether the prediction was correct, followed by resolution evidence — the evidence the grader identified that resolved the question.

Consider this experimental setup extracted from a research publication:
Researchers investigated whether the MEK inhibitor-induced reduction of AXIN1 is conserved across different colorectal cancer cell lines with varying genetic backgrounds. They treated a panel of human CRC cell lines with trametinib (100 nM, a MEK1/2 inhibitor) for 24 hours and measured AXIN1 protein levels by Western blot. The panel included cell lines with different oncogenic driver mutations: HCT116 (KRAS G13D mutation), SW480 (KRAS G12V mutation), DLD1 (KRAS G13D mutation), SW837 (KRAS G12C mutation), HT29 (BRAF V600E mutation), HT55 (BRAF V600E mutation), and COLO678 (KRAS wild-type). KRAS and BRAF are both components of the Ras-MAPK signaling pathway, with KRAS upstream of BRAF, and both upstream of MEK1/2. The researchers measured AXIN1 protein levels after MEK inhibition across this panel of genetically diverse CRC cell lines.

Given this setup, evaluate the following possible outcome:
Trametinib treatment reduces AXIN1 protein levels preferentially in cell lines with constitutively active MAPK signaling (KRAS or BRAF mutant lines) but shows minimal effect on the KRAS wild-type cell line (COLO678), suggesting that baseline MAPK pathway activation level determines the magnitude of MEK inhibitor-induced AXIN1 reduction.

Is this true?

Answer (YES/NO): NO